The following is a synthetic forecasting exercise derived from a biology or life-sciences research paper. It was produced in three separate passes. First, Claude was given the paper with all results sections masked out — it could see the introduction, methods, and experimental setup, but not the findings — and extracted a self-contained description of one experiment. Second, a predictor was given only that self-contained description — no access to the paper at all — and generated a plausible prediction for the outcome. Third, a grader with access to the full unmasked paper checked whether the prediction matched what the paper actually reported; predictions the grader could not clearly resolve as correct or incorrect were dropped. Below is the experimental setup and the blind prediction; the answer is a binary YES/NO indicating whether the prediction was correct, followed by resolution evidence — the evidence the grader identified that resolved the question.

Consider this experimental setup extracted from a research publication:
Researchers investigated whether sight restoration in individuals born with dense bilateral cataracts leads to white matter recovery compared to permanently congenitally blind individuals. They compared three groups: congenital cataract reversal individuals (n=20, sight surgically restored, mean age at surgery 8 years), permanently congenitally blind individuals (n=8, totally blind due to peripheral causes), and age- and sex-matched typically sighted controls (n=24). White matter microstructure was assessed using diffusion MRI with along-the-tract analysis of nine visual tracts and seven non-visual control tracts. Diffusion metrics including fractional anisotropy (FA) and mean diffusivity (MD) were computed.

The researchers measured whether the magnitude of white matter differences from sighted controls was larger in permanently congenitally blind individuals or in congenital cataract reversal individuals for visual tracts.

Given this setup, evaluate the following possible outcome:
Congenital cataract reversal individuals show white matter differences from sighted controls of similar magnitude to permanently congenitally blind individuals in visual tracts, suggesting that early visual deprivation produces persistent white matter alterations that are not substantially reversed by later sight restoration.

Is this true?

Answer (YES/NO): NO